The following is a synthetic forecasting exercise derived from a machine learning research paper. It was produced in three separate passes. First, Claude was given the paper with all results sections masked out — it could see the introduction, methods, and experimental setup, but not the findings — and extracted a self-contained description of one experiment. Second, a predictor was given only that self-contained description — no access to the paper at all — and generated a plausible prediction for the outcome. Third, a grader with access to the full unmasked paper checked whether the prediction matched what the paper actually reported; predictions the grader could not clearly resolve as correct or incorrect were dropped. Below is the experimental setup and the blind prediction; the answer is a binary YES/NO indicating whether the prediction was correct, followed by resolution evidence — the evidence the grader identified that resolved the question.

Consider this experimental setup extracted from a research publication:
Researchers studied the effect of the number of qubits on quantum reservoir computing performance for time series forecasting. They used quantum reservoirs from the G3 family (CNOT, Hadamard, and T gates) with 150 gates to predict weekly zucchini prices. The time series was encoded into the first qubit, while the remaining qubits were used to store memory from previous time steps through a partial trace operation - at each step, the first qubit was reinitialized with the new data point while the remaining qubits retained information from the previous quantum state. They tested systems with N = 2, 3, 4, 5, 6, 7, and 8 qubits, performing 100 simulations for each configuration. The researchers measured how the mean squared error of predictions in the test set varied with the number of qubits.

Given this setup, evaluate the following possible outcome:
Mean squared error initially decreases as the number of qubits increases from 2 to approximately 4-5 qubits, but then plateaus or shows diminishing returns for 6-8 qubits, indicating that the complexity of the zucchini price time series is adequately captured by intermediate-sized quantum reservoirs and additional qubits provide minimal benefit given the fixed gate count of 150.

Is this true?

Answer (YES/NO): NO